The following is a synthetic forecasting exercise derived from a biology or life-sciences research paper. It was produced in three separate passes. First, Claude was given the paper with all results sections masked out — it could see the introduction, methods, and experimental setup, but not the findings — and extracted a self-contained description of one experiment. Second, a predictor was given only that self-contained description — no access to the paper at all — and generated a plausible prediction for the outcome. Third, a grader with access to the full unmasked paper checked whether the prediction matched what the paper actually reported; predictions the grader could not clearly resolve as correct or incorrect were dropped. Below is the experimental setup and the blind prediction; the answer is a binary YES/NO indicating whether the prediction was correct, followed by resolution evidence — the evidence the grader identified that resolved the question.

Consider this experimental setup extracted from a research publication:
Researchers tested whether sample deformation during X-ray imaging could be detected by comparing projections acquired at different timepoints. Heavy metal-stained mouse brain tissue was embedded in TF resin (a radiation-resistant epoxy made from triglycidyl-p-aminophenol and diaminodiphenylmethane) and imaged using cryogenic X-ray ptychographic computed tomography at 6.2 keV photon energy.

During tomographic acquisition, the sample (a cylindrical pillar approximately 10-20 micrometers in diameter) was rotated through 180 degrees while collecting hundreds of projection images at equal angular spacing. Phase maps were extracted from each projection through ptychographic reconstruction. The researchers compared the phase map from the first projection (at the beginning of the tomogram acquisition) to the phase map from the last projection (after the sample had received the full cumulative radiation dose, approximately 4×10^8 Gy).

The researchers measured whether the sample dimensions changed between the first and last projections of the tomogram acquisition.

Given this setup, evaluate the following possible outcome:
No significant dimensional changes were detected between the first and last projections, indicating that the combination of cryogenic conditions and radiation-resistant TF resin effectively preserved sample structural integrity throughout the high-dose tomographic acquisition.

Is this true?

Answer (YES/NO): NO